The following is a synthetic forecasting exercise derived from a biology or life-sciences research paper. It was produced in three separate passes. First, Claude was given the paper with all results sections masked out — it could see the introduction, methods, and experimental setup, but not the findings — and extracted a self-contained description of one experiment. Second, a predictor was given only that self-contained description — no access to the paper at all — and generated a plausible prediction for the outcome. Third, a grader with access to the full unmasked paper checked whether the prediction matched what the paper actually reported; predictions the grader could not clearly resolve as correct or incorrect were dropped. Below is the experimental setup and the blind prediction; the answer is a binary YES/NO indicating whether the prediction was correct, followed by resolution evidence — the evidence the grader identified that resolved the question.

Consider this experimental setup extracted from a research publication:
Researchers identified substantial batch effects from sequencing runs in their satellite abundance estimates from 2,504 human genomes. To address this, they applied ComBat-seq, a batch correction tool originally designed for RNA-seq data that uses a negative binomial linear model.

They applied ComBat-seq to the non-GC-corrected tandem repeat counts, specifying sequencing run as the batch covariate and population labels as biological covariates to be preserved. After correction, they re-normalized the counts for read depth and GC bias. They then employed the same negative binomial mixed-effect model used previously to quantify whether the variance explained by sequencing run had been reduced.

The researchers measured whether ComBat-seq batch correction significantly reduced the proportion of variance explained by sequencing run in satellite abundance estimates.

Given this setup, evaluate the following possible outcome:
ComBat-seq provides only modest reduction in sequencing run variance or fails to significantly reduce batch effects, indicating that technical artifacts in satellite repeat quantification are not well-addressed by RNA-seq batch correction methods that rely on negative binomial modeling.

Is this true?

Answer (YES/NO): YES